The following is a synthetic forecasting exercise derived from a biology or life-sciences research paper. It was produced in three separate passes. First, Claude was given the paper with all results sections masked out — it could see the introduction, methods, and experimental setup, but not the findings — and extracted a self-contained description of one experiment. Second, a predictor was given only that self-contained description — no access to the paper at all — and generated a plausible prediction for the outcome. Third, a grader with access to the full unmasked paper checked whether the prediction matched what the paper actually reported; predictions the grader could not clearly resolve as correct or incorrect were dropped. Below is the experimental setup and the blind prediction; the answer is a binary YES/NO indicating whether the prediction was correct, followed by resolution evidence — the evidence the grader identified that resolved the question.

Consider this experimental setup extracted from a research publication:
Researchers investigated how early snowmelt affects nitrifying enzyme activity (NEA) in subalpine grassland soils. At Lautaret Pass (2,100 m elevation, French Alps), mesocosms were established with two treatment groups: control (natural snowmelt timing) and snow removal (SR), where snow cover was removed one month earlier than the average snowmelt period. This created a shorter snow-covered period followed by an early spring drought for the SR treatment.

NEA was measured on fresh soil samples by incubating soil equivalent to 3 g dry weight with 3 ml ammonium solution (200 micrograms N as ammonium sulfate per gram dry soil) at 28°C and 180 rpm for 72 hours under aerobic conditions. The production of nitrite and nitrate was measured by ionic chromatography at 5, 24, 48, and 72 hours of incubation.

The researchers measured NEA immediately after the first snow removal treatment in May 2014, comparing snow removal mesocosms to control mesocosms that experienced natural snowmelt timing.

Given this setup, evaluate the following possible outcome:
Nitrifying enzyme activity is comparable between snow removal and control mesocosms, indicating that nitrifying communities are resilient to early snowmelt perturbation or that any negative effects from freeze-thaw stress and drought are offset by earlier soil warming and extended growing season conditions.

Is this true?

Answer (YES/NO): NO